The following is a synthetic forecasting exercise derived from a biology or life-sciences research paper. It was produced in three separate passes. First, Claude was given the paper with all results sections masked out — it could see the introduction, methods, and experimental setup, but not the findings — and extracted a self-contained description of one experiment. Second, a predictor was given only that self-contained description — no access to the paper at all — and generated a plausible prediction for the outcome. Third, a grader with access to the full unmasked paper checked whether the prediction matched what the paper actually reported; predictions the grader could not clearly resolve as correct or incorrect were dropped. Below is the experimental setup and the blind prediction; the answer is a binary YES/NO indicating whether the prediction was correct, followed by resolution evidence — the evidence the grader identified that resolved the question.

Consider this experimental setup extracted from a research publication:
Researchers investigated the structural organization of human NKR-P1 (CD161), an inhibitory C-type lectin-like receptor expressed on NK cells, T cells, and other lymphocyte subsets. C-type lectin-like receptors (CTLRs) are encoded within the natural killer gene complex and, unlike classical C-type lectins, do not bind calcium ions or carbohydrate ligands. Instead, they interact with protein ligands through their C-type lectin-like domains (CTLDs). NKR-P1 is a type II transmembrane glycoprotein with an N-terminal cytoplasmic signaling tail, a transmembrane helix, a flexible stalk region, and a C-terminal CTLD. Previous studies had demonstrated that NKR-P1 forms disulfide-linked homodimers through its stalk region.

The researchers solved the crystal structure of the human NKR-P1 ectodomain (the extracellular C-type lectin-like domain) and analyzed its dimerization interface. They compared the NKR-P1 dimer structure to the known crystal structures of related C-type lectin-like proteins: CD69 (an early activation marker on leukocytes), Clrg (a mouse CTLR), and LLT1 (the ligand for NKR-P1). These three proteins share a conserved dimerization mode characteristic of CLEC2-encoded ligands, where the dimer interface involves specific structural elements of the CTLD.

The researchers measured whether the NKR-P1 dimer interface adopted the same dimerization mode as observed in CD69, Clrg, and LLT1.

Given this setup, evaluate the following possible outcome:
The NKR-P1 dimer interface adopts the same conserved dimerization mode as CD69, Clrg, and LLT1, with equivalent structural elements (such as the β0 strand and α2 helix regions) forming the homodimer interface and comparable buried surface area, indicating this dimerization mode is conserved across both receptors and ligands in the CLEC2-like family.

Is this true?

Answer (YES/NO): NO